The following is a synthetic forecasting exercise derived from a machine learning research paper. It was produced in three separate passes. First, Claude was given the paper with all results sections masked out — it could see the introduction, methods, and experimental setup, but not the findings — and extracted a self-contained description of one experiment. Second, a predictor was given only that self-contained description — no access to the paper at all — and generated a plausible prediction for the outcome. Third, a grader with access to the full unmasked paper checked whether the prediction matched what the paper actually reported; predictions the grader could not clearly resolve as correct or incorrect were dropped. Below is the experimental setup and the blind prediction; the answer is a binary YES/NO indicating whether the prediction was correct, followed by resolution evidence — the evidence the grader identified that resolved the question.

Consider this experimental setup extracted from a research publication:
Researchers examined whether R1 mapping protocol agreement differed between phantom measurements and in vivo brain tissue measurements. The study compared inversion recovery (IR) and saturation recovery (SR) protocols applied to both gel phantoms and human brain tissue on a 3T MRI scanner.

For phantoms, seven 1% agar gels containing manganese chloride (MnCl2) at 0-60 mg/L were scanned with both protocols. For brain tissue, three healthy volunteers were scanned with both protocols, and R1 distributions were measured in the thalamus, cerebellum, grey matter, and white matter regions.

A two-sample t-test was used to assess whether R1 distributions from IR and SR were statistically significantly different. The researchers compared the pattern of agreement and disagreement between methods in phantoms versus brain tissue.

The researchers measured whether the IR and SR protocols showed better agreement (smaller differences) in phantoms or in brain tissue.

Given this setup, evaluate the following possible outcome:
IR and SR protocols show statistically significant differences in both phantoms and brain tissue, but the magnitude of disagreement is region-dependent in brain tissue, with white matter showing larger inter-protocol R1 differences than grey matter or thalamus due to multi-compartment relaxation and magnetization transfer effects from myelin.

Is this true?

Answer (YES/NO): NO